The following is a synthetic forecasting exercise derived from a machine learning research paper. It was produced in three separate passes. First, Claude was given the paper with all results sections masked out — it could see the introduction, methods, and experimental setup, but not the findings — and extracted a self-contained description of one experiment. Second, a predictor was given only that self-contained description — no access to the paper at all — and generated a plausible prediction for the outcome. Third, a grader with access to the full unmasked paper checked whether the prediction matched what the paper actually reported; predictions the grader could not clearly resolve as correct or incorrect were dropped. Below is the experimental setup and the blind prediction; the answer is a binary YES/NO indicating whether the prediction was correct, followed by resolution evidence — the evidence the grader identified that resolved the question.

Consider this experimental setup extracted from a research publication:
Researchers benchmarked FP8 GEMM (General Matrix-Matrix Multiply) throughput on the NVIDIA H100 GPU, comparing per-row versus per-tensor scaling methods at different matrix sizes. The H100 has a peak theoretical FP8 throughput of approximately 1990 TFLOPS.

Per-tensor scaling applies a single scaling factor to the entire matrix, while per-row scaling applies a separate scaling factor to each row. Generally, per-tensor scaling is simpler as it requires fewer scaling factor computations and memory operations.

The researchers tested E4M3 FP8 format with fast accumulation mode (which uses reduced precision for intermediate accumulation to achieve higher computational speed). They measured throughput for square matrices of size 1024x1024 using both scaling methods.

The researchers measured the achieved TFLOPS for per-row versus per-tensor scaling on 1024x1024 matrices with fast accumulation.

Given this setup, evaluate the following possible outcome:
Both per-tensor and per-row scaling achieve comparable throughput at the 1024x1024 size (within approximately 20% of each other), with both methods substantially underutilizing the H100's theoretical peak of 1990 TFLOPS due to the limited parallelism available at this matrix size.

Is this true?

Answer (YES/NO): NO